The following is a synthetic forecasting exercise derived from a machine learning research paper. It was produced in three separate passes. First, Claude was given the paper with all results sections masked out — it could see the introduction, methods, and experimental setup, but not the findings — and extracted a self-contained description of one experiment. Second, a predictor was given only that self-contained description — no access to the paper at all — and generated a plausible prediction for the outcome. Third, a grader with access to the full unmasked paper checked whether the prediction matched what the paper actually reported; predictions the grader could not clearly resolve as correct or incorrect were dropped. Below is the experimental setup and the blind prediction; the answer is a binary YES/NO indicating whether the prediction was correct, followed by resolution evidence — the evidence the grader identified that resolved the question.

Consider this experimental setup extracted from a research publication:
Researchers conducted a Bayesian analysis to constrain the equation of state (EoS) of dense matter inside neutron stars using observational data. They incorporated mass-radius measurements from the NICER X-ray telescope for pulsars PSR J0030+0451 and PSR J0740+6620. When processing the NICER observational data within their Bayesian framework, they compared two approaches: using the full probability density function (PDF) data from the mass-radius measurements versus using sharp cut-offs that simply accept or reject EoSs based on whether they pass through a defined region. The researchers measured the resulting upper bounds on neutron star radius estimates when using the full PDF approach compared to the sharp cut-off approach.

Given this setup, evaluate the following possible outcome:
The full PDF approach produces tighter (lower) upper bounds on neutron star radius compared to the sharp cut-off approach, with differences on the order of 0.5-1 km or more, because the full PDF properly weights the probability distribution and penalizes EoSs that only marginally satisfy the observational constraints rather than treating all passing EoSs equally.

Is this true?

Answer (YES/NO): NO